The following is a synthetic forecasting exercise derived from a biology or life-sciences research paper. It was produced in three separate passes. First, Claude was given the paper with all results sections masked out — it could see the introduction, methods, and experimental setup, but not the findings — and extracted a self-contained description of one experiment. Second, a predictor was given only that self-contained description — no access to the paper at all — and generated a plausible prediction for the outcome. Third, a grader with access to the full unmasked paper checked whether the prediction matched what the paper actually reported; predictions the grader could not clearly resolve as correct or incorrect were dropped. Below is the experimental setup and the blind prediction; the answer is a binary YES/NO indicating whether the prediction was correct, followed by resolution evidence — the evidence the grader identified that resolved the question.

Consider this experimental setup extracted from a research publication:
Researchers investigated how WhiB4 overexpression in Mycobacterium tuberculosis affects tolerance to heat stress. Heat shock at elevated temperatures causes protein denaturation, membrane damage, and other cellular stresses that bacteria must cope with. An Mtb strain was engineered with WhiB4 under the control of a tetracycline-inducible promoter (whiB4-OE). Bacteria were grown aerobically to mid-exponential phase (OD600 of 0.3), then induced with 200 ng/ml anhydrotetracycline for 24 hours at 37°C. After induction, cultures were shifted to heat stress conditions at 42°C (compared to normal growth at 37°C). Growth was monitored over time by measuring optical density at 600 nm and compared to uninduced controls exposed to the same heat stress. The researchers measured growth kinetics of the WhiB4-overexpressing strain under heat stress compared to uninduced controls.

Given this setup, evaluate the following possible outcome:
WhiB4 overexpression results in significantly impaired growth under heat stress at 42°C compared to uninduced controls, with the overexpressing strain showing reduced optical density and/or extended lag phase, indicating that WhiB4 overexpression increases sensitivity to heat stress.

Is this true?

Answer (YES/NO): NO